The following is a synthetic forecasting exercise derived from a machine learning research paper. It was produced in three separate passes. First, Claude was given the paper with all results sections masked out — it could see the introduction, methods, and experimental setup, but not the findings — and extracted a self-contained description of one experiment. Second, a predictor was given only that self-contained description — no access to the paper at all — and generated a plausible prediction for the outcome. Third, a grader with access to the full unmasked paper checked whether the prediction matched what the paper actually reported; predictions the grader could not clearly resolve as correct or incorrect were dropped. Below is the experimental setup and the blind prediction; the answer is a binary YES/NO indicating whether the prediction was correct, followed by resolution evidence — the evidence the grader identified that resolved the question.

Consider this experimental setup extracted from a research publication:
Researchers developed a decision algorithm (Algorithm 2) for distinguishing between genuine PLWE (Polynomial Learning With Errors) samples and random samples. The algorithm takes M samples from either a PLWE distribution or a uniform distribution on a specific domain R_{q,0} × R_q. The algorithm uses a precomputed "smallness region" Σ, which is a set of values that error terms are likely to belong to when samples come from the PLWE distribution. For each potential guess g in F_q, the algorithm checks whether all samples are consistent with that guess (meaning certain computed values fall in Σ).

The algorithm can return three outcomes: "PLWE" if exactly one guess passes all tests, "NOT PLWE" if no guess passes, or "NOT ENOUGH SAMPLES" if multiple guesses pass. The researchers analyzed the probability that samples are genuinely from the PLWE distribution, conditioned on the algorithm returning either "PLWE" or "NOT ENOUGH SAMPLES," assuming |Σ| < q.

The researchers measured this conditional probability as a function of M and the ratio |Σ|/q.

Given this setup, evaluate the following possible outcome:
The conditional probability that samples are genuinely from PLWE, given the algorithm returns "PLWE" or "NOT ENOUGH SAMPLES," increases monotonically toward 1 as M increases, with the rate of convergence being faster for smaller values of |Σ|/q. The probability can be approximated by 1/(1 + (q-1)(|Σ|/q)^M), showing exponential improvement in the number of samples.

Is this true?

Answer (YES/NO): NO